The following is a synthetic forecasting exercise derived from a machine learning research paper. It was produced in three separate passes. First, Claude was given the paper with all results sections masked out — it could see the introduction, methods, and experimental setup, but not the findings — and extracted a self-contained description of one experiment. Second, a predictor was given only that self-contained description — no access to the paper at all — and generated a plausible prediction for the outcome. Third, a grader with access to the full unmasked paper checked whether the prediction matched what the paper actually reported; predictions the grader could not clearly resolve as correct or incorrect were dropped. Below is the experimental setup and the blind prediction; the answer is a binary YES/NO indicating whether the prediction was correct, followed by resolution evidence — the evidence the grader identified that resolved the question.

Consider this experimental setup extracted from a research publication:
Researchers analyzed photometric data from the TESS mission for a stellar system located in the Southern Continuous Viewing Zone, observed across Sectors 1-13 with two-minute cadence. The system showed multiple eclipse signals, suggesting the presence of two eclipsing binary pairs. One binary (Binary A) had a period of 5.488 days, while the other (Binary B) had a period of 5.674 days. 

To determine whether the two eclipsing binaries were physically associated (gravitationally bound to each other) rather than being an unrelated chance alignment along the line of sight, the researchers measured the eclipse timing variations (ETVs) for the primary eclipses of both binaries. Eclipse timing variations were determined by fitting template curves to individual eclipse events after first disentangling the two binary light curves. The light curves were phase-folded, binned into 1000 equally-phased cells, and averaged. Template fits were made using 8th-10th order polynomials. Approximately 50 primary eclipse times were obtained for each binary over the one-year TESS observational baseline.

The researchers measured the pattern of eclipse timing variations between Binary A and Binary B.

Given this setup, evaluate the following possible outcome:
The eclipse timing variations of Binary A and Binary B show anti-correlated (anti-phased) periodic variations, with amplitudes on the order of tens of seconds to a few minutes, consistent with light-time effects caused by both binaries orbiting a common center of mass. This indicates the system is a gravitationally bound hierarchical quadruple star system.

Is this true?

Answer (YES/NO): YES